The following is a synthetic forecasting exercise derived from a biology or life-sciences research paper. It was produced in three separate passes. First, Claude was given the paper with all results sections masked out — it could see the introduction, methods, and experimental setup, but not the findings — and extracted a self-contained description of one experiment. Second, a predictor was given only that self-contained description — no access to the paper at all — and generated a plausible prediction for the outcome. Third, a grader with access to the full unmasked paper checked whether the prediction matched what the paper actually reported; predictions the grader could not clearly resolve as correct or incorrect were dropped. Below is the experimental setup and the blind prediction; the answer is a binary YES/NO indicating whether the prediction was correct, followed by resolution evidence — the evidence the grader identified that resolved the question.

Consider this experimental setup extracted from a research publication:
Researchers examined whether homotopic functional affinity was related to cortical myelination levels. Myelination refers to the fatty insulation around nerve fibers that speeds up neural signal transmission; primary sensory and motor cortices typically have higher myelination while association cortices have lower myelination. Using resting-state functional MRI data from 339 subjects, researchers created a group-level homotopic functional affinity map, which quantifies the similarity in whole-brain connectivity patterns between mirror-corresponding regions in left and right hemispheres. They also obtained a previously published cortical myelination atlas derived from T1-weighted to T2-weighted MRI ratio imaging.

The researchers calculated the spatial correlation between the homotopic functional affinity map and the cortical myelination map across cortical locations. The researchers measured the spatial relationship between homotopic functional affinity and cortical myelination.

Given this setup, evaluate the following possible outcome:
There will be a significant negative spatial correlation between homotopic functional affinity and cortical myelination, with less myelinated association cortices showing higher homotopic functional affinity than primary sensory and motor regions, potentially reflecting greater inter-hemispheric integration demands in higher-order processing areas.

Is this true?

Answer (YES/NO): NO